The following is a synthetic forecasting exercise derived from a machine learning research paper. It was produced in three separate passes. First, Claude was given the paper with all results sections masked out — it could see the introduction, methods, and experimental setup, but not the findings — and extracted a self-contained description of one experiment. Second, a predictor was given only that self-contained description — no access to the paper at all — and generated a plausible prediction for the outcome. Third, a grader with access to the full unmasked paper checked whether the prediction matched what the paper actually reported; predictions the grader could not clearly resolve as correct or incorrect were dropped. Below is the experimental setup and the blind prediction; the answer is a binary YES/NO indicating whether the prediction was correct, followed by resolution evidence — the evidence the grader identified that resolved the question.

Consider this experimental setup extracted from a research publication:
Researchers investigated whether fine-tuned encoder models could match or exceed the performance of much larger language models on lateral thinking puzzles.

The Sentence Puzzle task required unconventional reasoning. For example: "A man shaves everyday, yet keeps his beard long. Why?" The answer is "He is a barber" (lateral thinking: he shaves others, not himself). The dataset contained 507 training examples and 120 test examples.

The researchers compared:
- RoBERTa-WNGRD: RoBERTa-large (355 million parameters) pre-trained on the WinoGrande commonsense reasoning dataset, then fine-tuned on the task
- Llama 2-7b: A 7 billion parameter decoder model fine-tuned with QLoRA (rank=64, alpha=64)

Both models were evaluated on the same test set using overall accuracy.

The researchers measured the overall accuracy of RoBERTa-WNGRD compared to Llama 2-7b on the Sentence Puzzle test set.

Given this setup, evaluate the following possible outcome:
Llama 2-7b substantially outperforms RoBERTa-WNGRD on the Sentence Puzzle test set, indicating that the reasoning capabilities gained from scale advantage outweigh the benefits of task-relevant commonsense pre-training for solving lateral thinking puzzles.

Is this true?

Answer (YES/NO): NO